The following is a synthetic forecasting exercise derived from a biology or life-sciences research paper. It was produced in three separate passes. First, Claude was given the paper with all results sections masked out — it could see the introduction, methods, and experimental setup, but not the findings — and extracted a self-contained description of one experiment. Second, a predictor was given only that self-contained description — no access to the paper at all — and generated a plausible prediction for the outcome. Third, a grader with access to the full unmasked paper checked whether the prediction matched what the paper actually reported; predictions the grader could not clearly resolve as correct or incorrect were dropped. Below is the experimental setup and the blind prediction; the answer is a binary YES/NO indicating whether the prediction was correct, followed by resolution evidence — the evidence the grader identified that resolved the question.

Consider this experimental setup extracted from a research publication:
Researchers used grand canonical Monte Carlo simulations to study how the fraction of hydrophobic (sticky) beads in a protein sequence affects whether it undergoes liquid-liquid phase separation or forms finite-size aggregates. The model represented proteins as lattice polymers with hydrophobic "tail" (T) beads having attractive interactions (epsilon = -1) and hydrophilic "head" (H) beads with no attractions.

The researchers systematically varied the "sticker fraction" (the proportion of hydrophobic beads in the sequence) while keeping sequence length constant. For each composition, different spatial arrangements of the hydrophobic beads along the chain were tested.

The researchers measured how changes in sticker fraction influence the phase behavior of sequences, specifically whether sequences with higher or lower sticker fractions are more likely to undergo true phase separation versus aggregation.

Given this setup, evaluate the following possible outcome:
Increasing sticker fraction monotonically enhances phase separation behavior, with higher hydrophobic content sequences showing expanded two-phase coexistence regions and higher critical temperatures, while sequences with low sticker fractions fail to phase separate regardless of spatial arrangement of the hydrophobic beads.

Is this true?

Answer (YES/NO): NO